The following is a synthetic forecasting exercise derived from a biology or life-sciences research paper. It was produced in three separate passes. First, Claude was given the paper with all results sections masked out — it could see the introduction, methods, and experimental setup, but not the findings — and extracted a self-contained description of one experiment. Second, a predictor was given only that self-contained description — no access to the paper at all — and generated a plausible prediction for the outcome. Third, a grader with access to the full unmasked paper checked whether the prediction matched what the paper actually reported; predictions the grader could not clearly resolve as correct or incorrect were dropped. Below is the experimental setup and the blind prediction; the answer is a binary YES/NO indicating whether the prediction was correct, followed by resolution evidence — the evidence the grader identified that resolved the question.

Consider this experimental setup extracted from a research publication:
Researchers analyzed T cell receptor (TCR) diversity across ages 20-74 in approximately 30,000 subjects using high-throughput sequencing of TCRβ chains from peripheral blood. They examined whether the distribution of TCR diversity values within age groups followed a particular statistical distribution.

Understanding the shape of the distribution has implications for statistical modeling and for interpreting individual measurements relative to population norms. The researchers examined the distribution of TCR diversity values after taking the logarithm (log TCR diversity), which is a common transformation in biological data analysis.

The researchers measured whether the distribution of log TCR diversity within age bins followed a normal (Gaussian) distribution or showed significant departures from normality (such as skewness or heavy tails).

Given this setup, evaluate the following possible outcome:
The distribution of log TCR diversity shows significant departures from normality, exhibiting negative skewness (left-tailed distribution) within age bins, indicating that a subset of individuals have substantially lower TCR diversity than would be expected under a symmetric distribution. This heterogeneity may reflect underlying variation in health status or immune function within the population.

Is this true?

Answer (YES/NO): NO